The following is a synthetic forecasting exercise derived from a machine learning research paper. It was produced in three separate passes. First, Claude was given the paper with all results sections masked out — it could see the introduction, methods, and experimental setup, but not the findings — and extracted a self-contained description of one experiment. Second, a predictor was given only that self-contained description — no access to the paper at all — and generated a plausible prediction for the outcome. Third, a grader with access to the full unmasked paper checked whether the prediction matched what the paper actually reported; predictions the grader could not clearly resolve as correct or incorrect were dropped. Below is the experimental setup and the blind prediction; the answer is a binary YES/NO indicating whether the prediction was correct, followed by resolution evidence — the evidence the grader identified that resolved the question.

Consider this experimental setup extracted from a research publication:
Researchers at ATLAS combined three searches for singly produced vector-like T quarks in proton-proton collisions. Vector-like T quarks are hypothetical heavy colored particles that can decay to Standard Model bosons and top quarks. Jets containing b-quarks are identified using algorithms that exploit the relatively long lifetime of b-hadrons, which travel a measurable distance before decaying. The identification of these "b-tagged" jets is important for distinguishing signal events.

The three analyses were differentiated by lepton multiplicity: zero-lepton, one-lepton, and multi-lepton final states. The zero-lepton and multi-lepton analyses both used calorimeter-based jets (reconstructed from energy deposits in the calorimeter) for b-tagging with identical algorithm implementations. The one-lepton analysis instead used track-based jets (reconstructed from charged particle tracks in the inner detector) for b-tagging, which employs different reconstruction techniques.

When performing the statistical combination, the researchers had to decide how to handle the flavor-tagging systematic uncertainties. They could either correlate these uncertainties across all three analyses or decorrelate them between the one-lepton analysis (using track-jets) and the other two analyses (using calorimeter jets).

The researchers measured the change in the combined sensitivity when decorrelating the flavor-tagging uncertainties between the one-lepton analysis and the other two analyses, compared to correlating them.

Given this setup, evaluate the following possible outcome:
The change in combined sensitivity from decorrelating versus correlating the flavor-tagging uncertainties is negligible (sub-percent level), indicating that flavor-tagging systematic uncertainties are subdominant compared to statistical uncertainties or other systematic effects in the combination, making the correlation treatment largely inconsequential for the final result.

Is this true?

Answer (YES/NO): YES